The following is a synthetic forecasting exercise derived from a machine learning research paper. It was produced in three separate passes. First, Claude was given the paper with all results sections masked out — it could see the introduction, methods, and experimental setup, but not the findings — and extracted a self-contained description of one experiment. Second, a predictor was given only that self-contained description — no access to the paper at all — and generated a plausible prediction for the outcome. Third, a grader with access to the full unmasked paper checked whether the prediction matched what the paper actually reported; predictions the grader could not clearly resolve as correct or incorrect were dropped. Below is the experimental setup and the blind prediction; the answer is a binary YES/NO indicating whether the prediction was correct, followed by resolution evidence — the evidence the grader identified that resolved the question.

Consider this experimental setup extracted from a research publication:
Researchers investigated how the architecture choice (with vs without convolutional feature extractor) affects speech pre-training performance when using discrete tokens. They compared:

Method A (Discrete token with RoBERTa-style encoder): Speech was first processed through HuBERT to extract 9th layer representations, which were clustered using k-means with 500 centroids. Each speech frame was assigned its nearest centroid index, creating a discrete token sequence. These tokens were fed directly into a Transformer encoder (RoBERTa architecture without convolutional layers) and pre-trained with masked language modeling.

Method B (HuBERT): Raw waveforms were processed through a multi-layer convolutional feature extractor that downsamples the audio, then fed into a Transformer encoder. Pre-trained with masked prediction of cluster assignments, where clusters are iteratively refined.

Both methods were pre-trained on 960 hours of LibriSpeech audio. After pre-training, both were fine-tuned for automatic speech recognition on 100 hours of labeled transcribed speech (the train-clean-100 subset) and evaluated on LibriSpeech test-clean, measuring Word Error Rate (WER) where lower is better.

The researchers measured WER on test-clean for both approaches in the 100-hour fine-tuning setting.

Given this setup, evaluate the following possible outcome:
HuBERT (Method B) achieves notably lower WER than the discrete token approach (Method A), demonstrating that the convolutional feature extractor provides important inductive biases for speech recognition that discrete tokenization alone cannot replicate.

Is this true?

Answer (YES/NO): NO